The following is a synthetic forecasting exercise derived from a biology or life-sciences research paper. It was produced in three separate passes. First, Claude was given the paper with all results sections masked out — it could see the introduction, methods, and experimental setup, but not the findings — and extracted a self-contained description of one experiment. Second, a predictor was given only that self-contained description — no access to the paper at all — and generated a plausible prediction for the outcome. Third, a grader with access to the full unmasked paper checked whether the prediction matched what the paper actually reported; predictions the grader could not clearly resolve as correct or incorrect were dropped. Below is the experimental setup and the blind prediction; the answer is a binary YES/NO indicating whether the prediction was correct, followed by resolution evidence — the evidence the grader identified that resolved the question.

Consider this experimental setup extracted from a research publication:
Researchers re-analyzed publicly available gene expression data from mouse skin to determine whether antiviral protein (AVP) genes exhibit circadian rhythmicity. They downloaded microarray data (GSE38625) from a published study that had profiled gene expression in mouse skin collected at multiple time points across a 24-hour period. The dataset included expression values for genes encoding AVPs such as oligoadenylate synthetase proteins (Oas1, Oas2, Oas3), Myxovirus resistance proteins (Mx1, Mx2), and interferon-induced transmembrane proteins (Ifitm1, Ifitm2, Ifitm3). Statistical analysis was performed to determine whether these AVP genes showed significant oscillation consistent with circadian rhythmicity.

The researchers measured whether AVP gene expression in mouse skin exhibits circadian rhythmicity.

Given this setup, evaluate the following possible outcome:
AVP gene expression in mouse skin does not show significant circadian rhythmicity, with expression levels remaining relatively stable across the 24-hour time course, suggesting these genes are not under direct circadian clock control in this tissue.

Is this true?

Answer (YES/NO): NO